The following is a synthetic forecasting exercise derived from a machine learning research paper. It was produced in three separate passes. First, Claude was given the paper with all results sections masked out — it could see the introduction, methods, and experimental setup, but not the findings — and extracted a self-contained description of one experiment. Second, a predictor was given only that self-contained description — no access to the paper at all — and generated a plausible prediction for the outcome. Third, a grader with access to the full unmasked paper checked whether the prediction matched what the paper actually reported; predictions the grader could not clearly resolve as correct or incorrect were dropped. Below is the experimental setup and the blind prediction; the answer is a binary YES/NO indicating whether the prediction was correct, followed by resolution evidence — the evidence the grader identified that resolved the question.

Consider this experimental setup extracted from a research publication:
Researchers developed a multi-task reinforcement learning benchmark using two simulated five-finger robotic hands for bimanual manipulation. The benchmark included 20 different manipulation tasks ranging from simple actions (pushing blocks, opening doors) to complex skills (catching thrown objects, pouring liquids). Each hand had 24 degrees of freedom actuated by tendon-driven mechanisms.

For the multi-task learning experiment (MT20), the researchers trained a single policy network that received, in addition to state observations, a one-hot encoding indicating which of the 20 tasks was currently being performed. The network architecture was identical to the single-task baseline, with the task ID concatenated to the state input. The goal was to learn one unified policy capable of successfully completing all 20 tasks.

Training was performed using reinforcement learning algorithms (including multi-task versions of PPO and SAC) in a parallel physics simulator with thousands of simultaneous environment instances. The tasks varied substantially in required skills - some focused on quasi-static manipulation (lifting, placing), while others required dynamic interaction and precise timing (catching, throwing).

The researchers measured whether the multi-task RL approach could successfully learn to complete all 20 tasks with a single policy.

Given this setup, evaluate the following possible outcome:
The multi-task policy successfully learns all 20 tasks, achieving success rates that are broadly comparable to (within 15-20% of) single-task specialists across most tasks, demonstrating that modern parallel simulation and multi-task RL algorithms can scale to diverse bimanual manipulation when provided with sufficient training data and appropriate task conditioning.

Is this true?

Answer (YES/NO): NO